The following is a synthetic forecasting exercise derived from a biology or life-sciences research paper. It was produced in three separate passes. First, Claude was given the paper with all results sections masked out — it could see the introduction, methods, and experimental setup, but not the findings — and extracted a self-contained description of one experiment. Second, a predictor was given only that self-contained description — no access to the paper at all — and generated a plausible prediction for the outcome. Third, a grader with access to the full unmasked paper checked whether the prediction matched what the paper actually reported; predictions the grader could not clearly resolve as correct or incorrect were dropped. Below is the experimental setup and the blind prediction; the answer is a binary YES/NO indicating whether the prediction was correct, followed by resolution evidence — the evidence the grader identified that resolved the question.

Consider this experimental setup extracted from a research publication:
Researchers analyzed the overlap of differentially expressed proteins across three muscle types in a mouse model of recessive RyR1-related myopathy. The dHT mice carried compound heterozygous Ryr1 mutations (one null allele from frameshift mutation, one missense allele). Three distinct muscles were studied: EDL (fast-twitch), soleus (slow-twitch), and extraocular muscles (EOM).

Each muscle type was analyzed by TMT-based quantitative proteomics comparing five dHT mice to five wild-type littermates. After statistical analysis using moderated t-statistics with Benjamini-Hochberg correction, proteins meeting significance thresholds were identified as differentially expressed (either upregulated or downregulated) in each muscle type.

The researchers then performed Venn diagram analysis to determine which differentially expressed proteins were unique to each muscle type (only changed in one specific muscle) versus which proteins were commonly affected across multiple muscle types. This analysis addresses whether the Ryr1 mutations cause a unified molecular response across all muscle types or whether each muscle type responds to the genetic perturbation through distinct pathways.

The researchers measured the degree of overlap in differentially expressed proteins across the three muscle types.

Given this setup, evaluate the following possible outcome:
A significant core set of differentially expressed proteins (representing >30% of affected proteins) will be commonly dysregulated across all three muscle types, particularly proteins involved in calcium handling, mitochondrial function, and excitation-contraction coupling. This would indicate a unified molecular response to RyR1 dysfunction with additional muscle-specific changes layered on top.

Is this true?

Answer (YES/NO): NO